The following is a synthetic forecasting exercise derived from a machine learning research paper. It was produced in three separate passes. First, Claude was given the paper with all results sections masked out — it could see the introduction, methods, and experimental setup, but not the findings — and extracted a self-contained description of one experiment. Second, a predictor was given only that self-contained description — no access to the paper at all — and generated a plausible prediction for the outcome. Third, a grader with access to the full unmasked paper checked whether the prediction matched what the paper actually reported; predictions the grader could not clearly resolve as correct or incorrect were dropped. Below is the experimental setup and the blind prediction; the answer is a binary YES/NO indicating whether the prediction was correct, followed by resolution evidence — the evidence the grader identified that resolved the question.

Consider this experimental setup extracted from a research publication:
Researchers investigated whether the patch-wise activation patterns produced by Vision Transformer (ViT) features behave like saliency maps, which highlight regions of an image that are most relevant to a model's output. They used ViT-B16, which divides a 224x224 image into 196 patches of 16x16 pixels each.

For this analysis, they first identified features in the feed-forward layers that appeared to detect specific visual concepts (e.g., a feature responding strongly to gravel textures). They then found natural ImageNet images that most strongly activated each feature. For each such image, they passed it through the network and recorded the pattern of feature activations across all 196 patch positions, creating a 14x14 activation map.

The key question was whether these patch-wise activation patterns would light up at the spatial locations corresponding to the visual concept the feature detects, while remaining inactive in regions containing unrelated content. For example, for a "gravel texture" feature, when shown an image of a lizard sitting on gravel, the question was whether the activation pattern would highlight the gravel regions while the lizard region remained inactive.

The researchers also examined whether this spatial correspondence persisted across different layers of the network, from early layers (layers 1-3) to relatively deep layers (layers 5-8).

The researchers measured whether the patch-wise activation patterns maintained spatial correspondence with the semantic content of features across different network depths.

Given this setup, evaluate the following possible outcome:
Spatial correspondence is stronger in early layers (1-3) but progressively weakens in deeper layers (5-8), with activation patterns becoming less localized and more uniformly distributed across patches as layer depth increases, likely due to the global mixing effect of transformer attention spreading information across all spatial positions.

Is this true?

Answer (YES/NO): NO